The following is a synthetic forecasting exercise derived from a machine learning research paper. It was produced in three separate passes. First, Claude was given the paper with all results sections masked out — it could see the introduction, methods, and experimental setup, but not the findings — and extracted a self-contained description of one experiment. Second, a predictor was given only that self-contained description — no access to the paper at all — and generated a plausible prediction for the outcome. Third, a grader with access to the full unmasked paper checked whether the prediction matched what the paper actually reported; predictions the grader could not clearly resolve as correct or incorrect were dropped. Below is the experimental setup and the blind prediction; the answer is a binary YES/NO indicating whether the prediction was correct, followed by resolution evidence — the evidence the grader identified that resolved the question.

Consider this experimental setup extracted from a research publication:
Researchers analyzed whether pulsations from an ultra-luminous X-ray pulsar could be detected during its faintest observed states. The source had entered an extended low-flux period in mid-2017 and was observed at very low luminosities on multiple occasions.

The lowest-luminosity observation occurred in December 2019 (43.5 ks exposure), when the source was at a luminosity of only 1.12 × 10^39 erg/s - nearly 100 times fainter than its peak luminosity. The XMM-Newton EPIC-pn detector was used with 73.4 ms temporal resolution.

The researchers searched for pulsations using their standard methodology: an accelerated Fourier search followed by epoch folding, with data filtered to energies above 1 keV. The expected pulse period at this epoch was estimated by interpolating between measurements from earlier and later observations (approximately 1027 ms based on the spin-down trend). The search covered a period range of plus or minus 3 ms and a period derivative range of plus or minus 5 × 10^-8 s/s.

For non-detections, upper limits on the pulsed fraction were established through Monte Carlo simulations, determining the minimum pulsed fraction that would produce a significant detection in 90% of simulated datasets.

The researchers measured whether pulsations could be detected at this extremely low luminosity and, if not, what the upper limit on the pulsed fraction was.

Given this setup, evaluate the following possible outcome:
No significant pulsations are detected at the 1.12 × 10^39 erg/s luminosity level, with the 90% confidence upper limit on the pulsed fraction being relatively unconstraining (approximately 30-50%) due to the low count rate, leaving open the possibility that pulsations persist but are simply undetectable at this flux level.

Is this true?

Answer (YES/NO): YES